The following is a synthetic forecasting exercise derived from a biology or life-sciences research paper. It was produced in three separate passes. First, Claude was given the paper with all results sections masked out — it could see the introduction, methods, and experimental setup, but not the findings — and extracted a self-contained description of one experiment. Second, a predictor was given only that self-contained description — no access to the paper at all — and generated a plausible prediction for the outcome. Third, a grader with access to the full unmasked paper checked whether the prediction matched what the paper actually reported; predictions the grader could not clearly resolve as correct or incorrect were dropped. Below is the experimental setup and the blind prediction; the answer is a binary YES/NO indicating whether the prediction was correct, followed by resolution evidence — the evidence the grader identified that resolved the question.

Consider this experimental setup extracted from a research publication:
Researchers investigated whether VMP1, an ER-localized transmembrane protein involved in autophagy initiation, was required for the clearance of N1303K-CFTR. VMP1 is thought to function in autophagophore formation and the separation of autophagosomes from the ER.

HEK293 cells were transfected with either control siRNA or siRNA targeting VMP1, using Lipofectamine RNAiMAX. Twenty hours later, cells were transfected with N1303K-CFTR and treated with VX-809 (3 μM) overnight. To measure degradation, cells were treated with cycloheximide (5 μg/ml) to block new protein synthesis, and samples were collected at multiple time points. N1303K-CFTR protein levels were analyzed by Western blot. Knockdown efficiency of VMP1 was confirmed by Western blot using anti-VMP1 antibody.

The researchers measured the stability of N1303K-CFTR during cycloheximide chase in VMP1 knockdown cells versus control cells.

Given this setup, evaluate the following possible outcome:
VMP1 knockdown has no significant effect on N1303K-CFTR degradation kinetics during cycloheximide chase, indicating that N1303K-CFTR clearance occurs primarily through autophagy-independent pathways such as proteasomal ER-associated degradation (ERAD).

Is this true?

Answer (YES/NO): YES